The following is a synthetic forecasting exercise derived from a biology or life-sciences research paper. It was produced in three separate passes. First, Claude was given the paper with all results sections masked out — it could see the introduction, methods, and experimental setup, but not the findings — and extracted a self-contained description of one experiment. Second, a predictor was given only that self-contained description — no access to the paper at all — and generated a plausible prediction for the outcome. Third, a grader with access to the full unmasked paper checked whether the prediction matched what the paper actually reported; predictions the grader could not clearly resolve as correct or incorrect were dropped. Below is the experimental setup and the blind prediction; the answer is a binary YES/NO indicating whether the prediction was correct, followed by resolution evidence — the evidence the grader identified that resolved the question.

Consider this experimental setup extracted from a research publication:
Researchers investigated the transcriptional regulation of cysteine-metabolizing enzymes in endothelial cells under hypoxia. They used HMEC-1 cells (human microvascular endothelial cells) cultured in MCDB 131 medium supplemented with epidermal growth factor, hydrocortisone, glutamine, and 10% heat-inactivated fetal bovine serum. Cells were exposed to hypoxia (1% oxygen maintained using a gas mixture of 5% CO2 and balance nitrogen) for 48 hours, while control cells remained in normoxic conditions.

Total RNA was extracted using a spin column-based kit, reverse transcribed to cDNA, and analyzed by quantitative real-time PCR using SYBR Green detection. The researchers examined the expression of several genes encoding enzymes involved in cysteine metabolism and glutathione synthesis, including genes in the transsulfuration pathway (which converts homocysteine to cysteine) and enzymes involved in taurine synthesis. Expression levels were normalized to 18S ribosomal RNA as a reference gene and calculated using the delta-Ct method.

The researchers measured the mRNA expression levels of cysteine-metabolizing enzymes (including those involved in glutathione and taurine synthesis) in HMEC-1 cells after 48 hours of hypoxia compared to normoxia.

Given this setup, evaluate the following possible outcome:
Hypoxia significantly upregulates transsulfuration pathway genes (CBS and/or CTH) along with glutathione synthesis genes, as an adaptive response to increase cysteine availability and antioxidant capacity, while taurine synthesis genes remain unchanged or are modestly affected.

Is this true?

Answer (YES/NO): NO